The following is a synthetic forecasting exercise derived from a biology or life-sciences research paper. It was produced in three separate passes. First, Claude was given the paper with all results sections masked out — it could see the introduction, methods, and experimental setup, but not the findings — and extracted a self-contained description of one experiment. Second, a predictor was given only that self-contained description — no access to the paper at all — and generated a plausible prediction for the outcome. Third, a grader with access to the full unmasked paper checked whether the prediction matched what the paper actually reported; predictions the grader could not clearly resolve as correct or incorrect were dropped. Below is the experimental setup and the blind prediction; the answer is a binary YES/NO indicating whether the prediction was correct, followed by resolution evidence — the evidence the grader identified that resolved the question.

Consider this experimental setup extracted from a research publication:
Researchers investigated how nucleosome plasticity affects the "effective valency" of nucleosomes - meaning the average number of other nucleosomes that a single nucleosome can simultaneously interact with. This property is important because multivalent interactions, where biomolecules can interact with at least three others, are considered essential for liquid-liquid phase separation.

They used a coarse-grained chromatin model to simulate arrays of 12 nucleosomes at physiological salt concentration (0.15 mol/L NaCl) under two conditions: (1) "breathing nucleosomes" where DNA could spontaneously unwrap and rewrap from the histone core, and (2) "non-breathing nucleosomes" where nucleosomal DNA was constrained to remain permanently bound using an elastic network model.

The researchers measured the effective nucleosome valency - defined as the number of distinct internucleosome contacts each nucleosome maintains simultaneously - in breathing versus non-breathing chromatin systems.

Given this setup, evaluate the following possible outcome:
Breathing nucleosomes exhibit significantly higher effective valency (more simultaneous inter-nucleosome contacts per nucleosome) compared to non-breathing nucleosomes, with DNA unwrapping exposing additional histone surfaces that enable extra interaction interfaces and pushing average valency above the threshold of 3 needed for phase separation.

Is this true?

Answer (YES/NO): YES